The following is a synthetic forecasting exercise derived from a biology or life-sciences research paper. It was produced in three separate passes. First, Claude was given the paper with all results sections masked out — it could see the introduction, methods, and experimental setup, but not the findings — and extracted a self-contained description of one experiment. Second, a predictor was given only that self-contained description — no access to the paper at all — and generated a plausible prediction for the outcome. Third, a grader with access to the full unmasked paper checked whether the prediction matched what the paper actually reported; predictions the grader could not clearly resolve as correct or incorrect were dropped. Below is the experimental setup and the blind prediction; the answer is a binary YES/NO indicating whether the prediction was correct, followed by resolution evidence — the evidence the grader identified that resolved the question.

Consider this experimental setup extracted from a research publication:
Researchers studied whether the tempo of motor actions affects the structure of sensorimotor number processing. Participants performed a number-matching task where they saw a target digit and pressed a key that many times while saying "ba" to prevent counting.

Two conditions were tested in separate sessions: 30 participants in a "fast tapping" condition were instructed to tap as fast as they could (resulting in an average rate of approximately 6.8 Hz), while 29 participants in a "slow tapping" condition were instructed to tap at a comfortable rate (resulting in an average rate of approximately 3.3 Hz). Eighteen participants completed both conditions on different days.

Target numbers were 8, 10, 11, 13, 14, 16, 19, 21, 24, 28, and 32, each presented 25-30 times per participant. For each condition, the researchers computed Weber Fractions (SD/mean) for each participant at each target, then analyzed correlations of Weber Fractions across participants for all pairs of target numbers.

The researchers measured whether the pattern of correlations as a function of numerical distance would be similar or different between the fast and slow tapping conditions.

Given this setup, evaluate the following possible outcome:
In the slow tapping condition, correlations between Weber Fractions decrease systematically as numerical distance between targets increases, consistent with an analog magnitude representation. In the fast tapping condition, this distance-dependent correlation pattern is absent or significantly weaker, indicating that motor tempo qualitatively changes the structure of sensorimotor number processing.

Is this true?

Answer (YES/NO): NO